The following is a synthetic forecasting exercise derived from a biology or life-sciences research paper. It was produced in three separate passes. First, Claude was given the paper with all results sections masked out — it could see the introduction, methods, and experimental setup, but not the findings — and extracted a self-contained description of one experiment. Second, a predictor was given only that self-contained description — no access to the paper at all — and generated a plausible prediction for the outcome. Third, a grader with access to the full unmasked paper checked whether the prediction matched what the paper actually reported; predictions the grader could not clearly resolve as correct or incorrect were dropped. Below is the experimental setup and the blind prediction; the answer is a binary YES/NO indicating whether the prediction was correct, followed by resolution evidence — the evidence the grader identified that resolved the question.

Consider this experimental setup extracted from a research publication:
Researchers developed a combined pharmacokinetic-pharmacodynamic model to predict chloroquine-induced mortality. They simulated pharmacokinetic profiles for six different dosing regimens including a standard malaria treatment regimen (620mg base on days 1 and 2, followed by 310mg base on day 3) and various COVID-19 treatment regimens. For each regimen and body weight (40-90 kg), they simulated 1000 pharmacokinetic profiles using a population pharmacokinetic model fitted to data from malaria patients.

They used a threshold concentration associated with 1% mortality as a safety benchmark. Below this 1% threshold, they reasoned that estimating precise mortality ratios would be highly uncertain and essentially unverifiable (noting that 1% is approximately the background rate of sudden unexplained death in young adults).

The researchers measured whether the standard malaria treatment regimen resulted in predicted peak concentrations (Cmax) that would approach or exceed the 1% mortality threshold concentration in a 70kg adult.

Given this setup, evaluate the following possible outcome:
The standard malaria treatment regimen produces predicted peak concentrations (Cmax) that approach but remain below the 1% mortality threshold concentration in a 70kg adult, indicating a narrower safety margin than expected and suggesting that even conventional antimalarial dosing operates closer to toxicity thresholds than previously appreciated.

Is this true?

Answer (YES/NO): NO